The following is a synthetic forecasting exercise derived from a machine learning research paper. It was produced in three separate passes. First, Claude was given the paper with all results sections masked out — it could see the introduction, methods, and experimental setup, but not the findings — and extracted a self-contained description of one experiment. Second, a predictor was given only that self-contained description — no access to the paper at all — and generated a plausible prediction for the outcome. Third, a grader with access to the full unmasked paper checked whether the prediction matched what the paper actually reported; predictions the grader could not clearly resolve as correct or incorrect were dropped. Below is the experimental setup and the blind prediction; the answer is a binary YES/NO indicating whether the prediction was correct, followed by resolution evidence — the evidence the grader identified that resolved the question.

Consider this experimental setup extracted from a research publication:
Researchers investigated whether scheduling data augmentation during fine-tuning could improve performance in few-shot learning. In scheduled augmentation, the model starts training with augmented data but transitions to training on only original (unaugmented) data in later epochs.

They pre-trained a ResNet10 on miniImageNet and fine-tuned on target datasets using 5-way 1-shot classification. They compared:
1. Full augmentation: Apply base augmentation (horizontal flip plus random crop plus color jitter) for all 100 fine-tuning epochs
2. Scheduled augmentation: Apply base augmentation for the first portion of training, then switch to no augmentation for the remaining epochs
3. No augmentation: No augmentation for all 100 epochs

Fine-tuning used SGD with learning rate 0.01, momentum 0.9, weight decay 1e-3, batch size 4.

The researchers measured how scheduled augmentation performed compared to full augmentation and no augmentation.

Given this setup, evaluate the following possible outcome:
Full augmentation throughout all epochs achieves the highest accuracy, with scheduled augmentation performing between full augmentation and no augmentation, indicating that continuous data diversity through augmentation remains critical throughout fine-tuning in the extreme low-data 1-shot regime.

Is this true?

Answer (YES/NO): NO